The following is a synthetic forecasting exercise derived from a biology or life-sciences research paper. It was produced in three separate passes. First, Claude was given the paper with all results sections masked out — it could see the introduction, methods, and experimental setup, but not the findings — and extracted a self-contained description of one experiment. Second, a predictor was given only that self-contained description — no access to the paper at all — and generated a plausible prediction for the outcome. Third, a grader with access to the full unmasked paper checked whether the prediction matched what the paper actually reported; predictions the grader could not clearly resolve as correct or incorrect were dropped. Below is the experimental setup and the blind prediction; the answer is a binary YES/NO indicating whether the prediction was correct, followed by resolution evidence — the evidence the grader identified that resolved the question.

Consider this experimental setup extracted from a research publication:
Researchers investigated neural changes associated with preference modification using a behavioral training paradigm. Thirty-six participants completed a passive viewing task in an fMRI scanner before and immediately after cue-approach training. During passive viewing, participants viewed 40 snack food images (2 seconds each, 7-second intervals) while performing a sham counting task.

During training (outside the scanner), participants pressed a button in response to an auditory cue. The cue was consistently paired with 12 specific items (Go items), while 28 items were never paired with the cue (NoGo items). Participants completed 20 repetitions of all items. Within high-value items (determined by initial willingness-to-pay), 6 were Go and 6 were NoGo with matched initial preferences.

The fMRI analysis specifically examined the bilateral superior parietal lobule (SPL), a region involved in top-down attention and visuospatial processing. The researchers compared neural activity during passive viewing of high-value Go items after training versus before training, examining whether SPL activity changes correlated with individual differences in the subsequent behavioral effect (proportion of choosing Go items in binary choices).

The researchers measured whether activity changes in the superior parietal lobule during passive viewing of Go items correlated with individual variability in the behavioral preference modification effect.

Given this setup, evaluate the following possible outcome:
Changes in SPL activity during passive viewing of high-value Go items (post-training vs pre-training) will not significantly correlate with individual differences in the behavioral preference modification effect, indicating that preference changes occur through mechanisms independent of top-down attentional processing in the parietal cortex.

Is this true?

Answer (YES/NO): NO